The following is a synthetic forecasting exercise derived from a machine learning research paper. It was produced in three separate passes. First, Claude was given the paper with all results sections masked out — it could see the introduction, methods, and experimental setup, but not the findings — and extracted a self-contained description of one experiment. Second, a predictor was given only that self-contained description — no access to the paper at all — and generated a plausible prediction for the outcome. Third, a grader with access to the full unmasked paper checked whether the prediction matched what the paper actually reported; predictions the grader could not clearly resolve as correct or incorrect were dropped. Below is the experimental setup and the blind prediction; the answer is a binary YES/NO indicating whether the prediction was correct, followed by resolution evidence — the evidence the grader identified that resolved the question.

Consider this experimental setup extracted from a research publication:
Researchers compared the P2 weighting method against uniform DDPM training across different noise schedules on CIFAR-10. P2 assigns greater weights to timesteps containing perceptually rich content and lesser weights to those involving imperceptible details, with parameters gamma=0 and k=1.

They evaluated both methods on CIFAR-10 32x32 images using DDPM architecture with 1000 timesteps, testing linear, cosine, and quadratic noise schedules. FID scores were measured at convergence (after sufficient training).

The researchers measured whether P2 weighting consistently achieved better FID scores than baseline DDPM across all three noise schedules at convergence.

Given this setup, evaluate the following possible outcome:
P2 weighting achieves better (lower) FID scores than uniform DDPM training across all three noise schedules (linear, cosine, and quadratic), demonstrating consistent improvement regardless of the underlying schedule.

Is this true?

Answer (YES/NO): NO